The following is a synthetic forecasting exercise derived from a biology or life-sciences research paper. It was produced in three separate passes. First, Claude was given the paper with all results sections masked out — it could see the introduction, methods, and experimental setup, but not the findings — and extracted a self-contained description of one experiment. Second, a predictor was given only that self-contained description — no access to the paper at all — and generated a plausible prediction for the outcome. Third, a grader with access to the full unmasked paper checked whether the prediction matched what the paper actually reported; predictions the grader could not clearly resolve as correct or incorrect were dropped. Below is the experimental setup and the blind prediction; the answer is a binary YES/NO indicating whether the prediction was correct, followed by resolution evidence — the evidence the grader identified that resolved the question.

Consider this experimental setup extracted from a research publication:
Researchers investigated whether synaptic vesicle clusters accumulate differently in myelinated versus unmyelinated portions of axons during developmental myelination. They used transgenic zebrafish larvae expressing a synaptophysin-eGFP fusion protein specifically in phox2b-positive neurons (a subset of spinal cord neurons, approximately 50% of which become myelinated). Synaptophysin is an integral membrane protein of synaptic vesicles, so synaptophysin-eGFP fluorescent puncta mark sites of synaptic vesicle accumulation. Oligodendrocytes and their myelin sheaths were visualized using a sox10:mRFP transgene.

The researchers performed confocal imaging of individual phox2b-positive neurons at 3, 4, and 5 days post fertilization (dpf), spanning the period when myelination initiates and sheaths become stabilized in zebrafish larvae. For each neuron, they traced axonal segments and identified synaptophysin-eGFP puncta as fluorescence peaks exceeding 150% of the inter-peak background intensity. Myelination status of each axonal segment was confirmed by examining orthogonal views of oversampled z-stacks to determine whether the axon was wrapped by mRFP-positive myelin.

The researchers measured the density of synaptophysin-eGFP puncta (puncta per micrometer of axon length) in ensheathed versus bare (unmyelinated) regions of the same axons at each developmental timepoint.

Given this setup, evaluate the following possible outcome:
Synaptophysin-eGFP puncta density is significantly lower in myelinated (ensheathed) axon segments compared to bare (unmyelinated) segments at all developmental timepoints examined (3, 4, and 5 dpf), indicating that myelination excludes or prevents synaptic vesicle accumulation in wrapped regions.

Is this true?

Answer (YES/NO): NO